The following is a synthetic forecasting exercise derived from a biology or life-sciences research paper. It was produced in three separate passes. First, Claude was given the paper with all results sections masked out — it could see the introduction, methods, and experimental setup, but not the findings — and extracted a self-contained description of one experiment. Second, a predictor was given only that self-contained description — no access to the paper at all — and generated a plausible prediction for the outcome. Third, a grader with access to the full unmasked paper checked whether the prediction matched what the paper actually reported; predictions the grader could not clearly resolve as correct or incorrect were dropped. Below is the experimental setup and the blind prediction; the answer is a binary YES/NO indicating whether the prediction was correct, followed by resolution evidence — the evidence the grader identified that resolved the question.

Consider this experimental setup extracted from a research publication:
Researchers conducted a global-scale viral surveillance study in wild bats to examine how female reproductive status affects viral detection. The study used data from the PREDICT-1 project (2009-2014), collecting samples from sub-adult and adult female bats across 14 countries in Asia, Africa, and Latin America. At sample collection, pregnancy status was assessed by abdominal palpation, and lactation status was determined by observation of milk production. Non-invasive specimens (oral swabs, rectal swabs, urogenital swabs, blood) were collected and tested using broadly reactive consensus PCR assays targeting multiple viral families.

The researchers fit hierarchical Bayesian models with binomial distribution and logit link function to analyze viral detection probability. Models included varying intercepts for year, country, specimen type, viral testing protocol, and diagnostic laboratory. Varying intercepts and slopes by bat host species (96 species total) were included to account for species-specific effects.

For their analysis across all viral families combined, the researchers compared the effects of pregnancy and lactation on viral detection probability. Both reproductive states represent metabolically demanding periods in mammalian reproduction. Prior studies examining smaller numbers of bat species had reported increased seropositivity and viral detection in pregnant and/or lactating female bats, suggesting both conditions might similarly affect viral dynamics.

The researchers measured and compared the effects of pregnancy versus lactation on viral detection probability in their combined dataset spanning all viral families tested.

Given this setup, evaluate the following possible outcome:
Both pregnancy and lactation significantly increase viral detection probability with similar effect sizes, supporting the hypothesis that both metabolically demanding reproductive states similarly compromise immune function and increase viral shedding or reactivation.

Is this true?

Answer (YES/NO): NO